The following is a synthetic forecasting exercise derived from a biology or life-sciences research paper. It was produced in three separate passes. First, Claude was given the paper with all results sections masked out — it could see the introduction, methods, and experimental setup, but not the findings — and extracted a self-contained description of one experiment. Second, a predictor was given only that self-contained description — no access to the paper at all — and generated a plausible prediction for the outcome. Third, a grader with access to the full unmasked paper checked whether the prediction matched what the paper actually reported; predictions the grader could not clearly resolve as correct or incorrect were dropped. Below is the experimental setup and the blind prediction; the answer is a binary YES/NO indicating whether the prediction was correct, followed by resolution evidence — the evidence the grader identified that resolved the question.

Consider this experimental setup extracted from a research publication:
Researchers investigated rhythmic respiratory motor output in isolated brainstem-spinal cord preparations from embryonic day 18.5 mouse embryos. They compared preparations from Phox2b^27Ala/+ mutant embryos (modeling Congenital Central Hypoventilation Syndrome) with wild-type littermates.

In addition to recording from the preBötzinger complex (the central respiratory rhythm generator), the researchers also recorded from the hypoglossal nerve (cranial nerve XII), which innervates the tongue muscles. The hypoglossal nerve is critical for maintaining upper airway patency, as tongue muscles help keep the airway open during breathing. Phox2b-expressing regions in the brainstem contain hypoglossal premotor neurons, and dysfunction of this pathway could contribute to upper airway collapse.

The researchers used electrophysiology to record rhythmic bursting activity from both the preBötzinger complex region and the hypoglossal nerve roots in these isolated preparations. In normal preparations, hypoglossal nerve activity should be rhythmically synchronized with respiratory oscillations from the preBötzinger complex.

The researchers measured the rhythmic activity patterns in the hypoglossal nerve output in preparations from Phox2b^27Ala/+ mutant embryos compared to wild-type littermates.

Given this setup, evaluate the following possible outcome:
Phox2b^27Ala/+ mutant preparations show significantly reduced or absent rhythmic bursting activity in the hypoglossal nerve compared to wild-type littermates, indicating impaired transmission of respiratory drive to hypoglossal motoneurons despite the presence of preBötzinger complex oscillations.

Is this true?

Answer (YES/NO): NO